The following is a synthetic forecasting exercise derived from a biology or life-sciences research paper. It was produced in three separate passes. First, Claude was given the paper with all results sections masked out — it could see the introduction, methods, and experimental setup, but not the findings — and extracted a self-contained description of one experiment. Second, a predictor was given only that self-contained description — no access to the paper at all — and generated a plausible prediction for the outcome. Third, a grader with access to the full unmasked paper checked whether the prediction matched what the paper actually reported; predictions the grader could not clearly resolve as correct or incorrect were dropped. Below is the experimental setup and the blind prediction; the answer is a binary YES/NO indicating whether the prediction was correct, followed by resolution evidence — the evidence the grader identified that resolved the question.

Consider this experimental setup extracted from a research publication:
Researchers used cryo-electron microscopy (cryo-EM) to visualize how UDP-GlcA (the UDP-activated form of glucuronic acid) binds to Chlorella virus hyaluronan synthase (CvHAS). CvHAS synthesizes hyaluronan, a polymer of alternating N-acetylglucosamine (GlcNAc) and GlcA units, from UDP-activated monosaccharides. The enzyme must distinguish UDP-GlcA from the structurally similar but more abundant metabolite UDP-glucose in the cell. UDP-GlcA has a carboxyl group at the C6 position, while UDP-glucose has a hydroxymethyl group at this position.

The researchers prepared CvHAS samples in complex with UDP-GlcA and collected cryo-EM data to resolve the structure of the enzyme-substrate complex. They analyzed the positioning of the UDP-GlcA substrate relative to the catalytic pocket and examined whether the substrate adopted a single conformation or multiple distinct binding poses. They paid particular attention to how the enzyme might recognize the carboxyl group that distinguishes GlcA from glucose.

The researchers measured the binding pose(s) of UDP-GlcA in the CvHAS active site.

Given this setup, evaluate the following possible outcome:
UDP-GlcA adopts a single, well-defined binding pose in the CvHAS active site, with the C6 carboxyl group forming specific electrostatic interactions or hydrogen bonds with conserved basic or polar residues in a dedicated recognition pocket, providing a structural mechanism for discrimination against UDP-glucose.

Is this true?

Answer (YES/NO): NO